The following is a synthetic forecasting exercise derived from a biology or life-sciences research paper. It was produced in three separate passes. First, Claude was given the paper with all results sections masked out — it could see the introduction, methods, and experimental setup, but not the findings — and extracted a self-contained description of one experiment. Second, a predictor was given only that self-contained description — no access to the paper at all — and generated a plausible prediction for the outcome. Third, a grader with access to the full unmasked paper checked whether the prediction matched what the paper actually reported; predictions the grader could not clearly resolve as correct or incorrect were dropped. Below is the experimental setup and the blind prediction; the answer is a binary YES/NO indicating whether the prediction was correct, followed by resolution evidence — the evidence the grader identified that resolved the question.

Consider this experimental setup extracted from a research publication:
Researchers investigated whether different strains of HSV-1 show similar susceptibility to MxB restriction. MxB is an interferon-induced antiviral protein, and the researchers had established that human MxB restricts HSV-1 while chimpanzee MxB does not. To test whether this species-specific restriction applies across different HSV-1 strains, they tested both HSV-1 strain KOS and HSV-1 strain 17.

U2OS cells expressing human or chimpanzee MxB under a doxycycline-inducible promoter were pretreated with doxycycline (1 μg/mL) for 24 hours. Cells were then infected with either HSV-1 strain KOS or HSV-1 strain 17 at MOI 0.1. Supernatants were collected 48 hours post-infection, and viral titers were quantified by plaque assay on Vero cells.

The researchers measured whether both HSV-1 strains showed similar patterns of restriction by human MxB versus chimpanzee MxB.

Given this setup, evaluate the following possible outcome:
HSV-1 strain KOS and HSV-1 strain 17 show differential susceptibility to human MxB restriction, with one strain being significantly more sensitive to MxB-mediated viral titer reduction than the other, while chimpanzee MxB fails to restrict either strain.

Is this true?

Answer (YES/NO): NO